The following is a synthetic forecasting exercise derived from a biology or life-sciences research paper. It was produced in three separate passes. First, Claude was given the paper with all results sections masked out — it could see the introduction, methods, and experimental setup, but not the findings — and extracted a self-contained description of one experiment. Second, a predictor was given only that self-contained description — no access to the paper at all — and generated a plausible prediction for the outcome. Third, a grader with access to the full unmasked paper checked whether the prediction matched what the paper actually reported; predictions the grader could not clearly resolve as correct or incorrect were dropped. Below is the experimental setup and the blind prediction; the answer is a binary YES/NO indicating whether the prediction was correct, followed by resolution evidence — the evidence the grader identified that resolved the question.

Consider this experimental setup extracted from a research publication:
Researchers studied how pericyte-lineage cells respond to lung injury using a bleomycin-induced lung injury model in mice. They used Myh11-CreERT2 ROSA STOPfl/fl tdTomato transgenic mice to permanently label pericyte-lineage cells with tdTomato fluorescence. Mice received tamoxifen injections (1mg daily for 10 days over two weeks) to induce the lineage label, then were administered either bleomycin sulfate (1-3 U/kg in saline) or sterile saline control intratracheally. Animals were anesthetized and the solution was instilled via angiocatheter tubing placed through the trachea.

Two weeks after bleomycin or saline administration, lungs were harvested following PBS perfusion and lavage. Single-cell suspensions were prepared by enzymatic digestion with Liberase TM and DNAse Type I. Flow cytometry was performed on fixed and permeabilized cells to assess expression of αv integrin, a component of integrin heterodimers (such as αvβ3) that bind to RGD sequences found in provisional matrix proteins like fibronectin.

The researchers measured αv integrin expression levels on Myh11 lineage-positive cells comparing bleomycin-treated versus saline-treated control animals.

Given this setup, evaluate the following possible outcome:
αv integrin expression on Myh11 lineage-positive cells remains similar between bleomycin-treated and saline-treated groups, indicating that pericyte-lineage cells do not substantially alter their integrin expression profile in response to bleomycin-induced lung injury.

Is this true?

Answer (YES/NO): NO